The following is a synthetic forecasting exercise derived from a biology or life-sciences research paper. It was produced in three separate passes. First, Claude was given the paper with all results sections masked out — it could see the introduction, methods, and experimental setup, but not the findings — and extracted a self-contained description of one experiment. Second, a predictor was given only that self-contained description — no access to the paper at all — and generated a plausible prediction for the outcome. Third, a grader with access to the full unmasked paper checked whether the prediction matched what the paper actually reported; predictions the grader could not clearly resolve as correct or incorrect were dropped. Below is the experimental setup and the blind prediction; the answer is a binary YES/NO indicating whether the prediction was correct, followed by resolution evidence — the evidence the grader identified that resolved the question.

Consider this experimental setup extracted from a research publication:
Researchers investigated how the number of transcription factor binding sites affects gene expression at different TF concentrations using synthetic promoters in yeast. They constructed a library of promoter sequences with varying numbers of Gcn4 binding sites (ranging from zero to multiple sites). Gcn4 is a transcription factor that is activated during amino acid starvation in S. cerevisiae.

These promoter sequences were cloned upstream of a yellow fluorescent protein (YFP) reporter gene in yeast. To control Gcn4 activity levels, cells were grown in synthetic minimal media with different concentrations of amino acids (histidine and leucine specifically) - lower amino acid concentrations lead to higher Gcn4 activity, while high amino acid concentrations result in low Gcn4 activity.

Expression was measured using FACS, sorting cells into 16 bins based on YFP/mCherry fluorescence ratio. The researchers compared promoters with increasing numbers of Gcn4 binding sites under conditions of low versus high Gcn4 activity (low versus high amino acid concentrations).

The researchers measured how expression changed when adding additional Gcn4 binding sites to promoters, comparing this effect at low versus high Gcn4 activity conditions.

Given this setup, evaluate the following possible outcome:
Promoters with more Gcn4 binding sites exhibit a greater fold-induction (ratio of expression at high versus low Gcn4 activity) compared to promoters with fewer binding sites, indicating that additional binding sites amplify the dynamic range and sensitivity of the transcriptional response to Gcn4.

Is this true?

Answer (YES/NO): YES